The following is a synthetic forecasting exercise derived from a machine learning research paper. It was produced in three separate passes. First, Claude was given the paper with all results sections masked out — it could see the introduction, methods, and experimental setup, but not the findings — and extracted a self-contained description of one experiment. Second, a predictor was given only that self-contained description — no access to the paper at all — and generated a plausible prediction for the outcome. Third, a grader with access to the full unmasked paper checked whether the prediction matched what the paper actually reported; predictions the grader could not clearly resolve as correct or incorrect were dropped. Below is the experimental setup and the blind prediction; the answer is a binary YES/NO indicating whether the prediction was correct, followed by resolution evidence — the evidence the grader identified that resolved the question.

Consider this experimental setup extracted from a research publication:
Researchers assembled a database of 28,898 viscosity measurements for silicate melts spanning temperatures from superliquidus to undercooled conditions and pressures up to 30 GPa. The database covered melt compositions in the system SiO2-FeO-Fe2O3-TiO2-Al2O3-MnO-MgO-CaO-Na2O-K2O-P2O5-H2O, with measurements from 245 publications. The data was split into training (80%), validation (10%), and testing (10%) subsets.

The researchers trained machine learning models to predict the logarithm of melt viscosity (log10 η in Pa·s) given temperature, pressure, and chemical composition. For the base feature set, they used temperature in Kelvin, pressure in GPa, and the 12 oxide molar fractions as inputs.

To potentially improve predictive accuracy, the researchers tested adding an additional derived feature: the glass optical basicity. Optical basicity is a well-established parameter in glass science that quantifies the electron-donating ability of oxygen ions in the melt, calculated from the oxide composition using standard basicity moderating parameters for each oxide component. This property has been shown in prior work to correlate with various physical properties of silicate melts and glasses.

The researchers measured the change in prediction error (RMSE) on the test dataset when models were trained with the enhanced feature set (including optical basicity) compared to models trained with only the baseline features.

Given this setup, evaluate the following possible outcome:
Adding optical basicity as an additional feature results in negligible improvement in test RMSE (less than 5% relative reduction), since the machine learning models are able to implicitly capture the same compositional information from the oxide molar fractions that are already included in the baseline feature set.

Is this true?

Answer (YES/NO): YES